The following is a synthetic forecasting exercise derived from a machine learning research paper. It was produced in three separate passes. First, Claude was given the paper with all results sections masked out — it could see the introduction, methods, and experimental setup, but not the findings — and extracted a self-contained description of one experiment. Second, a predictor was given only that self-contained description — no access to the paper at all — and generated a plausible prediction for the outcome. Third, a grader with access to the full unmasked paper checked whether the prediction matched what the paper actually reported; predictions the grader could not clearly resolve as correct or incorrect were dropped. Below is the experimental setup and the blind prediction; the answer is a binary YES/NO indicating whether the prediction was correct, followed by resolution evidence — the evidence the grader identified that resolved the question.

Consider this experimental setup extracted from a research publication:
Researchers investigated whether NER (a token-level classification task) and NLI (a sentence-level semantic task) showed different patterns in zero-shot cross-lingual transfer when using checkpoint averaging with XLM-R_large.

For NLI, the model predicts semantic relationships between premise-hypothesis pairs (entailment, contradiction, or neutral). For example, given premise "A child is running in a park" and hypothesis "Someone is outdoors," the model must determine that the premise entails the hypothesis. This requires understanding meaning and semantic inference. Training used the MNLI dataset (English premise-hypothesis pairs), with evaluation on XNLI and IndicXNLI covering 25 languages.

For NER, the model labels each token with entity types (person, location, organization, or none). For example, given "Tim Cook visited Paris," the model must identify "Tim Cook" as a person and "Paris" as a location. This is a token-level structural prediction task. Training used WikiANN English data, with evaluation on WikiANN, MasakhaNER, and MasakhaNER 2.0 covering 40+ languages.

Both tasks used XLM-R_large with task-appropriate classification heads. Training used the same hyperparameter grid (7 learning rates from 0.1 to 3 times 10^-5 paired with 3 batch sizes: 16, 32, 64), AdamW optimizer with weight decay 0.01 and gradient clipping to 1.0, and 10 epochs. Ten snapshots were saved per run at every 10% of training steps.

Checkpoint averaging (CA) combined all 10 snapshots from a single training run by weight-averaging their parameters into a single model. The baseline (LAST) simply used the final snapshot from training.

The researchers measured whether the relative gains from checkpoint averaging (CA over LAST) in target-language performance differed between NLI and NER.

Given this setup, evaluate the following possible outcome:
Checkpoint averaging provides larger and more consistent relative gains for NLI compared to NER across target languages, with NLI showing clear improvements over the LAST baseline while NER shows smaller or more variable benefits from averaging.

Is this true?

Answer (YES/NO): NO